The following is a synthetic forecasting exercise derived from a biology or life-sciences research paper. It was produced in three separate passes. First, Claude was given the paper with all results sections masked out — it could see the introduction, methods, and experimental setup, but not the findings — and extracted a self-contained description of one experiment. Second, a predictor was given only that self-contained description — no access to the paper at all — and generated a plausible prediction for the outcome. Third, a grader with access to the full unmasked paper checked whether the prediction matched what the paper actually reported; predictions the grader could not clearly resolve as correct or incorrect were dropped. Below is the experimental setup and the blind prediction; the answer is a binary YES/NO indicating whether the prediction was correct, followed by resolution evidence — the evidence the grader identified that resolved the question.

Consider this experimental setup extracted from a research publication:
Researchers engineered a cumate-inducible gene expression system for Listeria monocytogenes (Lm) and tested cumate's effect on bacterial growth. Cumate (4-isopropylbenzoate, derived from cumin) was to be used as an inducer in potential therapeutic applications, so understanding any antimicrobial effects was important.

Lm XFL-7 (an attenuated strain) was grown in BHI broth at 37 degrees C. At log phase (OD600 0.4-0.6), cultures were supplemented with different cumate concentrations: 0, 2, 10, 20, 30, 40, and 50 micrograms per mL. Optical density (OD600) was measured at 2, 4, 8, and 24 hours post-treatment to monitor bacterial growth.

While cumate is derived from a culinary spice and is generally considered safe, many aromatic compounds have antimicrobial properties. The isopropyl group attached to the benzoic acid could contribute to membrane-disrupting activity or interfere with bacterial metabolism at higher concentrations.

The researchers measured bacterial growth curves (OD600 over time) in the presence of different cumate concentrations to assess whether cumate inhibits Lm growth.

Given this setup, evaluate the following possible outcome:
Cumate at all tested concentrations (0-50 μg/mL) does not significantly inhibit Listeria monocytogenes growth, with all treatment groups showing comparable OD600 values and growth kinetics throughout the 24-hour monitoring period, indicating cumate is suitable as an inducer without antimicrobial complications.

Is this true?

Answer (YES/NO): YES